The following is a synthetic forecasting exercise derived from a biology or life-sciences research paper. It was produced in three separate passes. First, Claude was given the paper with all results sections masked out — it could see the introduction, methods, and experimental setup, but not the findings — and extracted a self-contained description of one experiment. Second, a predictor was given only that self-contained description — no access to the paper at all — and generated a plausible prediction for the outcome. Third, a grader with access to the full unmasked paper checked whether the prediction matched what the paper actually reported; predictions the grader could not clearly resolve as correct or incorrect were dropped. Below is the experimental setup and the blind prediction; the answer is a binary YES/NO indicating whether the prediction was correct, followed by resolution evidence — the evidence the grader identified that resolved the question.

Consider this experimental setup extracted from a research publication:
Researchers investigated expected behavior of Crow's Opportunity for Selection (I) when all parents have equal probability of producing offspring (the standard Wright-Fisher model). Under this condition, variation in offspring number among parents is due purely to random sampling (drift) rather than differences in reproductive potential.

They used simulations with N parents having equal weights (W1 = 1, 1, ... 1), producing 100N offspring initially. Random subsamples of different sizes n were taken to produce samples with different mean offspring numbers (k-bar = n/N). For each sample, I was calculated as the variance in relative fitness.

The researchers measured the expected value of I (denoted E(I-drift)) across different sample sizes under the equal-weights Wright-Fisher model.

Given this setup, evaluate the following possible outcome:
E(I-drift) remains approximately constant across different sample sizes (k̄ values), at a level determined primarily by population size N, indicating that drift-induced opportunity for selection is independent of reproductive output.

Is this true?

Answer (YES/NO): NO